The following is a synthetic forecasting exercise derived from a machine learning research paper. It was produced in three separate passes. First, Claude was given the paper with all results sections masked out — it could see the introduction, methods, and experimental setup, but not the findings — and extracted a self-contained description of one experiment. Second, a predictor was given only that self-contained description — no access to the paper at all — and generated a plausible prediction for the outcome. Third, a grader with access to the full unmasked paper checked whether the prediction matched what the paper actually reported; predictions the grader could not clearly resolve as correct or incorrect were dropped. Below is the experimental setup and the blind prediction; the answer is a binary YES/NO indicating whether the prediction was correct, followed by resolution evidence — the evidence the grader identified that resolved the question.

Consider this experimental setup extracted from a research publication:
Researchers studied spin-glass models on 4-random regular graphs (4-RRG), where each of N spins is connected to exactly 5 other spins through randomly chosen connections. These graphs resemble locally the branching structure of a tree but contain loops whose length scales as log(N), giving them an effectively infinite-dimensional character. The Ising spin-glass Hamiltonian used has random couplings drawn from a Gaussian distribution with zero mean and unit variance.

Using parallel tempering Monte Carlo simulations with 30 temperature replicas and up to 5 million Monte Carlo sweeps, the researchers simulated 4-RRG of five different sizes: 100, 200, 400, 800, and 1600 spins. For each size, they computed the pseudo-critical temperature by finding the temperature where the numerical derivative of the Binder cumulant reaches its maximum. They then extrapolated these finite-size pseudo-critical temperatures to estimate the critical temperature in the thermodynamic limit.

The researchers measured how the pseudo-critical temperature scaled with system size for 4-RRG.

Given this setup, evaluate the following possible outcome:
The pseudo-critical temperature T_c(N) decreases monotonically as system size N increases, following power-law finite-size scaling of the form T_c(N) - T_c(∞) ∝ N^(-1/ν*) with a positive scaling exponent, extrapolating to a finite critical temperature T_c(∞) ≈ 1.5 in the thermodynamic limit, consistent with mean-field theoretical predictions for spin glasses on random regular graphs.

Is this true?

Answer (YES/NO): NO